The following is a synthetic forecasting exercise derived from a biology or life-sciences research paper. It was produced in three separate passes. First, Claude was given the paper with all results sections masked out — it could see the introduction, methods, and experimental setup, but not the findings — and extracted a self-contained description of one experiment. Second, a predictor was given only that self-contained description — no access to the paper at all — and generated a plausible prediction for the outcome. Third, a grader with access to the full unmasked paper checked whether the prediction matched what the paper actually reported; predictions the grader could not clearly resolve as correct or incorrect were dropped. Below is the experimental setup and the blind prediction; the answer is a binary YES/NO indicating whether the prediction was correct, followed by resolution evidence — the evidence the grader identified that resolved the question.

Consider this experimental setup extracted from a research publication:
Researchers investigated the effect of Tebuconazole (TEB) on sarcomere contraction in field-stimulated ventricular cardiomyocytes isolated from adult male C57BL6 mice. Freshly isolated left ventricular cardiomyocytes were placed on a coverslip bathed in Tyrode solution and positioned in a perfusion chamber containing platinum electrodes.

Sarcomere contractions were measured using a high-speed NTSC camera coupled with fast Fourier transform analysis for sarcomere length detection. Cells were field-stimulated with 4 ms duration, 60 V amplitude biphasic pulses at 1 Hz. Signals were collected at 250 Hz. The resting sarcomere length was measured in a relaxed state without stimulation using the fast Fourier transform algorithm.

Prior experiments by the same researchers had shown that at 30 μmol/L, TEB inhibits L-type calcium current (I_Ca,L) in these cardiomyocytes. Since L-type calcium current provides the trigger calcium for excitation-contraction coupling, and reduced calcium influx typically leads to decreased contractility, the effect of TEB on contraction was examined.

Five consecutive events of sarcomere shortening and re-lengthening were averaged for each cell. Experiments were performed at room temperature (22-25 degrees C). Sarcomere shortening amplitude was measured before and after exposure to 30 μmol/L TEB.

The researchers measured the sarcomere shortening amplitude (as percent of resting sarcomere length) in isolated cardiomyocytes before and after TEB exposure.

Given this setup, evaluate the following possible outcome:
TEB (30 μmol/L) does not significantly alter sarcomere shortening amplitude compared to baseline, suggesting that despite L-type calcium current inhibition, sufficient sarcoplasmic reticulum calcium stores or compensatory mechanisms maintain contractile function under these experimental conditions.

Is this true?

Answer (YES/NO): NO